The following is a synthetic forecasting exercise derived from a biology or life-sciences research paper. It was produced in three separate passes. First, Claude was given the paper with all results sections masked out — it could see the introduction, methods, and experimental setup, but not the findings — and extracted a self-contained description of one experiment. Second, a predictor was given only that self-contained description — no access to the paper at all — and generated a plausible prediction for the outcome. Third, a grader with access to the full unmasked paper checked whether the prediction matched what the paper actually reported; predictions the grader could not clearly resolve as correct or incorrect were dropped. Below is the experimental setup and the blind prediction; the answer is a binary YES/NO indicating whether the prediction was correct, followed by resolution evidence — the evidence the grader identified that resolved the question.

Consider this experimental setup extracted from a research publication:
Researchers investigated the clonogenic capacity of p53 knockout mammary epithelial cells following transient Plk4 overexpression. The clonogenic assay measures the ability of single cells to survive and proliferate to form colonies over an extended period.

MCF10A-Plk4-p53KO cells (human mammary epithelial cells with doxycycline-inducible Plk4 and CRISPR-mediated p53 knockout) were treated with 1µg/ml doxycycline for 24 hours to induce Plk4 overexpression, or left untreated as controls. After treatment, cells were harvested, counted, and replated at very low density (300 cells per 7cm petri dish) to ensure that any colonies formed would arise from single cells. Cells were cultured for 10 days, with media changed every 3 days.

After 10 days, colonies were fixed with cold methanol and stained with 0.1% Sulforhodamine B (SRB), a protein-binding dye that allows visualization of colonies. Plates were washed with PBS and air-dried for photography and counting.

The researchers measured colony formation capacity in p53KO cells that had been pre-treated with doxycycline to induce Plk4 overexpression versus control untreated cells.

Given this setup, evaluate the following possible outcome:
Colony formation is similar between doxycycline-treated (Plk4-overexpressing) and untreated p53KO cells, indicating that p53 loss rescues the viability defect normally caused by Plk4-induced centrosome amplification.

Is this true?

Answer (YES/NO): NO